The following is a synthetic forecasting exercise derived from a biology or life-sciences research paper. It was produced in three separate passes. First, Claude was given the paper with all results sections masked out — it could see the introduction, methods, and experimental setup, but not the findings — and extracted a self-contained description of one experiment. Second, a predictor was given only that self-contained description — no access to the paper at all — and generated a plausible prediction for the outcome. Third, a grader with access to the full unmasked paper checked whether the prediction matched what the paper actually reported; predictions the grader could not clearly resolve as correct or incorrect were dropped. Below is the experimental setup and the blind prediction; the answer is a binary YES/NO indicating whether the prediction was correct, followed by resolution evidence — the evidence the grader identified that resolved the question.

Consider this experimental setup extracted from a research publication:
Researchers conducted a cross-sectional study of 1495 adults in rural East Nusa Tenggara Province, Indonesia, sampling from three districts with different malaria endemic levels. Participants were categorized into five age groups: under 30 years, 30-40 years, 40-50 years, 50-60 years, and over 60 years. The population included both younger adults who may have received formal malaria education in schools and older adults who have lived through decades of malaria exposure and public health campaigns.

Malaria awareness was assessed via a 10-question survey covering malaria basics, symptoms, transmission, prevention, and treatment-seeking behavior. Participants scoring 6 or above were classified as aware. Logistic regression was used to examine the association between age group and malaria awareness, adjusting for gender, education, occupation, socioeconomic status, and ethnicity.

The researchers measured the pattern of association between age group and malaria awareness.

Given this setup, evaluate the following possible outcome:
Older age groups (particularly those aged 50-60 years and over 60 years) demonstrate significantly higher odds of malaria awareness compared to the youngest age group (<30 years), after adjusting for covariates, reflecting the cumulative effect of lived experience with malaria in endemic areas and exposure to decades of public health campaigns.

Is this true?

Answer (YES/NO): NO